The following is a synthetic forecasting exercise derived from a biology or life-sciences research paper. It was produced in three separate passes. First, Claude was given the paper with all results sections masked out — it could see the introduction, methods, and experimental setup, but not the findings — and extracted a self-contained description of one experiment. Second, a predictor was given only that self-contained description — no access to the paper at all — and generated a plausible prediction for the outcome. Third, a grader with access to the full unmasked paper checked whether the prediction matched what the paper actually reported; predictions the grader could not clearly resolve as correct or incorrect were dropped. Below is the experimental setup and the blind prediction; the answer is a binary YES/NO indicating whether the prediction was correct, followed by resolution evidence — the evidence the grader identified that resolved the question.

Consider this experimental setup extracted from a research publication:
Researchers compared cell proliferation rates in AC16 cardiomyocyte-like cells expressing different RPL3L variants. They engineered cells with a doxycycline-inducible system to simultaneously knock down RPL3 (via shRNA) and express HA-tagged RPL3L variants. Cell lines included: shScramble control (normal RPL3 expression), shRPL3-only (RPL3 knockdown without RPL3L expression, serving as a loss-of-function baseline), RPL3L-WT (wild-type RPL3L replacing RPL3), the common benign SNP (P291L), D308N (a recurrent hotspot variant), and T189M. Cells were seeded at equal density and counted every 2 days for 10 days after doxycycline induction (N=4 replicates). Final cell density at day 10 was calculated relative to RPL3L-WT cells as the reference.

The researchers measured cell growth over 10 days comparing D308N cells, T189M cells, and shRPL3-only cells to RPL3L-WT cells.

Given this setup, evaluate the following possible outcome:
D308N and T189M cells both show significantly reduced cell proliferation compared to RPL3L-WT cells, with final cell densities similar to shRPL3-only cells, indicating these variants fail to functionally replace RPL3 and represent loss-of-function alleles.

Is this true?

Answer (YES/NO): NO